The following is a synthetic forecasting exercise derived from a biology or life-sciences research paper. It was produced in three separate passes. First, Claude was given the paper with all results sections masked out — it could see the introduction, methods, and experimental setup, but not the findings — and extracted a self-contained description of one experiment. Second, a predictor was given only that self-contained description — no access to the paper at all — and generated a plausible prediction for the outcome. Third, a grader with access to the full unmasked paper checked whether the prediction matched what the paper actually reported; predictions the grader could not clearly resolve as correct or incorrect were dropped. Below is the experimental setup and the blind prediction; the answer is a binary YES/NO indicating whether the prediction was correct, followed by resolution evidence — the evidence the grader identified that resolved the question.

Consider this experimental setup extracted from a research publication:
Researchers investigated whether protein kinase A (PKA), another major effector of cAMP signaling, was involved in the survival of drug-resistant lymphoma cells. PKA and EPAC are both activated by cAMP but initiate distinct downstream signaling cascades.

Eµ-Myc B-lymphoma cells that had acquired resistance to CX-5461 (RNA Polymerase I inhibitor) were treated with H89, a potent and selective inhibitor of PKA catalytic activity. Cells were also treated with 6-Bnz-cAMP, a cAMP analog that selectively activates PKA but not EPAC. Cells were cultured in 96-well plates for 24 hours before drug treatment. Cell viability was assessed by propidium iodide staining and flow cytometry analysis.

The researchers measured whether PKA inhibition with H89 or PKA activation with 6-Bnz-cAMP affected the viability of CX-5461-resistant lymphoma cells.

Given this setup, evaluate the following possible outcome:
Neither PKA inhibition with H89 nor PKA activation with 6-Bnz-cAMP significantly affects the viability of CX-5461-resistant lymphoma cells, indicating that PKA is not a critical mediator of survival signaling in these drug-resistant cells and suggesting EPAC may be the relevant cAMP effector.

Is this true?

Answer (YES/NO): YES